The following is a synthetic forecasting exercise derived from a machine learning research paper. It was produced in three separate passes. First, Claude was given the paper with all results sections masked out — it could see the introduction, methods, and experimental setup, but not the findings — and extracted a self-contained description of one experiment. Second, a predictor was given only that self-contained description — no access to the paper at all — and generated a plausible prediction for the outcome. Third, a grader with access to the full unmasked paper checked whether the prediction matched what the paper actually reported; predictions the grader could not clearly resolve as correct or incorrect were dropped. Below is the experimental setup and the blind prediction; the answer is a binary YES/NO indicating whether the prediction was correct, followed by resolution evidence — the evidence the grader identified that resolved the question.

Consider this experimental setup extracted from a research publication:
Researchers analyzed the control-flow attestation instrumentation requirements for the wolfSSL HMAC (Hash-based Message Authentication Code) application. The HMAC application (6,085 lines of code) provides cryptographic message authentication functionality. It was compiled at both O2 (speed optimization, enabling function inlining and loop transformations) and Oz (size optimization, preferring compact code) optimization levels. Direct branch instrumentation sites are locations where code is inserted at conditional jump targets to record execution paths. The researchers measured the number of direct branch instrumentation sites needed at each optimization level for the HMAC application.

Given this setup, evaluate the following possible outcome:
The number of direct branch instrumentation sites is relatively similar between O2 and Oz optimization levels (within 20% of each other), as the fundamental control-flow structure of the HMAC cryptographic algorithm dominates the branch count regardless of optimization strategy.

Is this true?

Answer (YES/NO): YES